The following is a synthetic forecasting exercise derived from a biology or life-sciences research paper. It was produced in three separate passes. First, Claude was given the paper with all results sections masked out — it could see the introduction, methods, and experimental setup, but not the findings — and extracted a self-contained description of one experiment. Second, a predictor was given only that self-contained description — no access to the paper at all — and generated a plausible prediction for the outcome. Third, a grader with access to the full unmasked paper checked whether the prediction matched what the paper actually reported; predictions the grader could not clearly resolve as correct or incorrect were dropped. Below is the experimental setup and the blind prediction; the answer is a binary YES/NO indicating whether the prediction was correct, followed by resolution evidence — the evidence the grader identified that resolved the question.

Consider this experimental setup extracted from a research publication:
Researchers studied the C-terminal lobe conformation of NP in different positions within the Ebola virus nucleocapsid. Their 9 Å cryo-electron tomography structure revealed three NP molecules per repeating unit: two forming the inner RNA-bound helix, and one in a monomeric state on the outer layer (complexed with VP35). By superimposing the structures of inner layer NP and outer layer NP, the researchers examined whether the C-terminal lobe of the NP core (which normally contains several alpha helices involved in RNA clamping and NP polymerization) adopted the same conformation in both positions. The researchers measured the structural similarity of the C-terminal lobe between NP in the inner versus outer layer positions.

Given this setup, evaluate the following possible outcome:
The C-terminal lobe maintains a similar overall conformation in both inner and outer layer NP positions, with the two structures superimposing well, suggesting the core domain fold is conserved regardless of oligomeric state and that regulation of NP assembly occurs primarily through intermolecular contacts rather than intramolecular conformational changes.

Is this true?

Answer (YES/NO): NO